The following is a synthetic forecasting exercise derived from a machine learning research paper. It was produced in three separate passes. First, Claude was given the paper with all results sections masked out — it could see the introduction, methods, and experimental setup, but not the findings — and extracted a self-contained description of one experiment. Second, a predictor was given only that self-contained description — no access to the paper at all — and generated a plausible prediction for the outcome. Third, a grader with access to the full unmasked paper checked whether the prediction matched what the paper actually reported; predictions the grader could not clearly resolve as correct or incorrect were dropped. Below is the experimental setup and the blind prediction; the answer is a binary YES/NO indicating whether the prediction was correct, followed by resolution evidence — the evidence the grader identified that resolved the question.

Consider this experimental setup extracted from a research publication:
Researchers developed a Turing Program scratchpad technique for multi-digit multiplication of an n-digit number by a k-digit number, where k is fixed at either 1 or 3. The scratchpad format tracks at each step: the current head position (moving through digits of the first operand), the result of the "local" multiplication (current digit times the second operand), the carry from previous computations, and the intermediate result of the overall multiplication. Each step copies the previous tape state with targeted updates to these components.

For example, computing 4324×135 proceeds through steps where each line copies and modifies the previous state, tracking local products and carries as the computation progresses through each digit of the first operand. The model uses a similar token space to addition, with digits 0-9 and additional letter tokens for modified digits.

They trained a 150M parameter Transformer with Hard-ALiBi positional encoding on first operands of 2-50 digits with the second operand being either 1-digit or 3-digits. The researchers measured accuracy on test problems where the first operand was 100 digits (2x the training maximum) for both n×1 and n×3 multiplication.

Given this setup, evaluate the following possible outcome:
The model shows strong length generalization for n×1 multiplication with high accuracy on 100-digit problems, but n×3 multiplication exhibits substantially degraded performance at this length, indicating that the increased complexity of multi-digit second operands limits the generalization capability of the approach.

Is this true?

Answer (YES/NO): NO